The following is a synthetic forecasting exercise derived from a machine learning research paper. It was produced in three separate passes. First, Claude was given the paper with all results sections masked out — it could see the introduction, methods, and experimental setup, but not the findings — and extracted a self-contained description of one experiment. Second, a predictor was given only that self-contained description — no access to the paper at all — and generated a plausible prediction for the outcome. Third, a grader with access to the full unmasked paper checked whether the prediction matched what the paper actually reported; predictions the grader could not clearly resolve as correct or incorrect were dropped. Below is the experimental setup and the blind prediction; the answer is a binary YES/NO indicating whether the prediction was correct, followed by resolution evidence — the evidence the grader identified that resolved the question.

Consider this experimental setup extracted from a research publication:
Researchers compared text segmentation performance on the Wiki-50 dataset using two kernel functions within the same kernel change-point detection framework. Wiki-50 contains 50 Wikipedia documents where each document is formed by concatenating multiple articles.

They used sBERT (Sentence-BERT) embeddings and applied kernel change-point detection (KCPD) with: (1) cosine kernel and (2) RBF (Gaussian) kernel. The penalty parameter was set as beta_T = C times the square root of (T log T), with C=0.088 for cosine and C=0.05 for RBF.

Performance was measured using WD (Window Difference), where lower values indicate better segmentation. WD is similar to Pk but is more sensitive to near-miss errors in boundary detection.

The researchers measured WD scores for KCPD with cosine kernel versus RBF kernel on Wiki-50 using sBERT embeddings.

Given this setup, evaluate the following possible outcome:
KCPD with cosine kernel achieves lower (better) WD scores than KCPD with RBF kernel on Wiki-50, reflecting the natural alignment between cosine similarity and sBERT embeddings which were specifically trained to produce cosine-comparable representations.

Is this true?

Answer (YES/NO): YES